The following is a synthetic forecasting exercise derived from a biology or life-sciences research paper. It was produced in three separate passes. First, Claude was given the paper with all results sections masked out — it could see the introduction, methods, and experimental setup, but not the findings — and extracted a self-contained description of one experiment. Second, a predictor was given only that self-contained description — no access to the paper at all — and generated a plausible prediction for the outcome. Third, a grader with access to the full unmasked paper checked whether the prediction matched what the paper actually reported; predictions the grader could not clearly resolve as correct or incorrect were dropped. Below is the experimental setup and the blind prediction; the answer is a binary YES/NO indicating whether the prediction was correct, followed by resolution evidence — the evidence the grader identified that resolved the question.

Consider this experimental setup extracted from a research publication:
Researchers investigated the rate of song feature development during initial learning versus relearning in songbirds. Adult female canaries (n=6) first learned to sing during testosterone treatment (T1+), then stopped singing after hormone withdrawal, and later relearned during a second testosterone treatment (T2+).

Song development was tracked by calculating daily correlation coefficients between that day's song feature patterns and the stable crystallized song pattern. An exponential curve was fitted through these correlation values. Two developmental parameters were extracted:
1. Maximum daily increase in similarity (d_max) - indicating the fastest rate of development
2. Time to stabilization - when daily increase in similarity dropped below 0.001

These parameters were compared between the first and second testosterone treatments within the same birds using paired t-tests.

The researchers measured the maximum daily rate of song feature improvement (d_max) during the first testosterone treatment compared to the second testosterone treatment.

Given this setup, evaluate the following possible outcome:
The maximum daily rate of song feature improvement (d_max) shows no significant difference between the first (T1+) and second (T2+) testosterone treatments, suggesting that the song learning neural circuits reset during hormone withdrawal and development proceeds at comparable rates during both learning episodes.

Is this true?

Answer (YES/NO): NO